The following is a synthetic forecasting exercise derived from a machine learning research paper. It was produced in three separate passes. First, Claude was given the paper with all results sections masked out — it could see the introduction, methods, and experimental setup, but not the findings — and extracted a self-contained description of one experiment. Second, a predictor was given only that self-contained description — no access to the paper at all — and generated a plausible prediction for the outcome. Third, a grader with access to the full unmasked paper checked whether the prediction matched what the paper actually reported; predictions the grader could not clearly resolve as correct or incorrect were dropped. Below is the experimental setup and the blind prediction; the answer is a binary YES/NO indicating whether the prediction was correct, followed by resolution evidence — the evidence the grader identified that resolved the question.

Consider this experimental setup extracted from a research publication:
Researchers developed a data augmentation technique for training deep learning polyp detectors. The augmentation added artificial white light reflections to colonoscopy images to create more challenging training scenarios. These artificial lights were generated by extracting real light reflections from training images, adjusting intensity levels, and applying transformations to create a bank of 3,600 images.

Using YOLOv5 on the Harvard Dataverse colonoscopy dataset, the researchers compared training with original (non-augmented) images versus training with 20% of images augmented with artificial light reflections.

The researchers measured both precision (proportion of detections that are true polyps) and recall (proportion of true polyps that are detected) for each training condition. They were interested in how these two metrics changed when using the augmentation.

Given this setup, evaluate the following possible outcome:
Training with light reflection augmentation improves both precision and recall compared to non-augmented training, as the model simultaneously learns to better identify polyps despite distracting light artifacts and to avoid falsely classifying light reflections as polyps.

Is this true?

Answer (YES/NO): NO